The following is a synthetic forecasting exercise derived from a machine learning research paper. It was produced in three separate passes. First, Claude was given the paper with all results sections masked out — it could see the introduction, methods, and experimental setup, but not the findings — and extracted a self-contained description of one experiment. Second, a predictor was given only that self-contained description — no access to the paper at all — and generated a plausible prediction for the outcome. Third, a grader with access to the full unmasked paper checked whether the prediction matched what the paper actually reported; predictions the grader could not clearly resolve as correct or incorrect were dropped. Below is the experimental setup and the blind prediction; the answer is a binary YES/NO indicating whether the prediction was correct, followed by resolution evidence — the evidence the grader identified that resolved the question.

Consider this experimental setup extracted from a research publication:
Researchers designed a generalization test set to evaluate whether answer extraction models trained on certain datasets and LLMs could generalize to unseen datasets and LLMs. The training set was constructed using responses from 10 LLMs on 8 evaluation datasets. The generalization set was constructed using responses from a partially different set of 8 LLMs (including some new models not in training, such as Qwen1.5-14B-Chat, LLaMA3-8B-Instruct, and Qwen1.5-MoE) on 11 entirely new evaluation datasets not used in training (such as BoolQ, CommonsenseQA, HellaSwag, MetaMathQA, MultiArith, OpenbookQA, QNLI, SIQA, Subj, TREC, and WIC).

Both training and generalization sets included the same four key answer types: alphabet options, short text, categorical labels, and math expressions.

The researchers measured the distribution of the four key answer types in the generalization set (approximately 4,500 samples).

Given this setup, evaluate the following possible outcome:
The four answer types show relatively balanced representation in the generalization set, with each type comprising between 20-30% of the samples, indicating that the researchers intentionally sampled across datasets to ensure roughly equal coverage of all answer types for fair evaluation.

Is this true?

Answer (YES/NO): NO